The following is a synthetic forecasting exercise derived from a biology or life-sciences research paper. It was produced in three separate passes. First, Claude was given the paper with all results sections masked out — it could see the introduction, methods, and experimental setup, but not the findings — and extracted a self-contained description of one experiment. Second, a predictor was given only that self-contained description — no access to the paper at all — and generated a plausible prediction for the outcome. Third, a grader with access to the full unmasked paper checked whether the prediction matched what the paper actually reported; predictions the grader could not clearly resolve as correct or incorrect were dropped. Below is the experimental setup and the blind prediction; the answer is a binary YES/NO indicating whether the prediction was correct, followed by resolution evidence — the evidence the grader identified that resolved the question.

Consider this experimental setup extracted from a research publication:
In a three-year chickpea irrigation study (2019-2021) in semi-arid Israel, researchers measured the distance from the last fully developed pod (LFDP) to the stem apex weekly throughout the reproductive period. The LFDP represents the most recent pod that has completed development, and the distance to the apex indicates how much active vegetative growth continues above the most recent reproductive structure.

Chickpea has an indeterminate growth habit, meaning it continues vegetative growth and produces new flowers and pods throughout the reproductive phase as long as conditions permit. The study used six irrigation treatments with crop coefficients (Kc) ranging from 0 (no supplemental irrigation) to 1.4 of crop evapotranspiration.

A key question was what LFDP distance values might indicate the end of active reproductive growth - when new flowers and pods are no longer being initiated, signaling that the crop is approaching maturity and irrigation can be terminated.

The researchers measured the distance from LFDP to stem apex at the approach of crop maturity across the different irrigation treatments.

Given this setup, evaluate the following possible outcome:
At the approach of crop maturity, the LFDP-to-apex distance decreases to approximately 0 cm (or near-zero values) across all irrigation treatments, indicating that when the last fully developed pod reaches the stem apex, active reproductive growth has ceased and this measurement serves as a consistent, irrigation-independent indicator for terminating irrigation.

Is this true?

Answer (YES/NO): NO